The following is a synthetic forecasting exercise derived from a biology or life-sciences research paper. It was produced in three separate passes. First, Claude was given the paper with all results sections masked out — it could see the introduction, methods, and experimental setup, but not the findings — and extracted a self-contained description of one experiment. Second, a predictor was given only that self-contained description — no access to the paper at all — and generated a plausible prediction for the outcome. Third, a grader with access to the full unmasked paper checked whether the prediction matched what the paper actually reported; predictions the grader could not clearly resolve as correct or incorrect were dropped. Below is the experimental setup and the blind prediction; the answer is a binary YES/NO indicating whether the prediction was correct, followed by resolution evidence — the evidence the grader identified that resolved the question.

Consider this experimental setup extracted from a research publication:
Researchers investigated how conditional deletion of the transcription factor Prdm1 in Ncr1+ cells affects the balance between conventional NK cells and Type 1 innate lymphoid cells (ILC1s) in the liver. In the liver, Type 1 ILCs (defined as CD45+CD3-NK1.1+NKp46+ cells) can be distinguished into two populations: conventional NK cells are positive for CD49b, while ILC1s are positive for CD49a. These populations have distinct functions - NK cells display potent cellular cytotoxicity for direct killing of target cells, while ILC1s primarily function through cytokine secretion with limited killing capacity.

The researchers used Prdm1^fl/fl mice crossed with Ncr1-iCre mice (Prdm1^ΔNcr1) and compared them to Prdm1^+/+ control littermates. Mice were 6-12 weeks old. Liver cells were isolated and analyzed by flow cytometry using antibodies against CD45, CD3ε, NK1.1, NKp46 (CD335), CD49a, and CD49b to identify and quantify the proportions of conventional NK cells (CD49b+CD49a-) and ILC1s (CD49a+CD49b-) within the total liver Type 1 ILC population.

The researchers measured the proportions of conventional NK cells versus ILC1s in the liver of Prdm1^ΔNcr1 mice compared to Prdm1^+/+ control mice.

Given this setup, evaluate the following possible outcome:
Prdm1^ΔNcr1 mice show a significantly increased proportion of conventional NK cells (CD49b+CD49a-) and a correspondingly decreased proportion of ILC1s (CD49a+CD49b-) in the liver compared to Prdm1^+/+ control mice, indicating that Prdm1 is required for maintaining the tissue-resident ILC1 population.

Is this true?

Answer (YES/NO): YES